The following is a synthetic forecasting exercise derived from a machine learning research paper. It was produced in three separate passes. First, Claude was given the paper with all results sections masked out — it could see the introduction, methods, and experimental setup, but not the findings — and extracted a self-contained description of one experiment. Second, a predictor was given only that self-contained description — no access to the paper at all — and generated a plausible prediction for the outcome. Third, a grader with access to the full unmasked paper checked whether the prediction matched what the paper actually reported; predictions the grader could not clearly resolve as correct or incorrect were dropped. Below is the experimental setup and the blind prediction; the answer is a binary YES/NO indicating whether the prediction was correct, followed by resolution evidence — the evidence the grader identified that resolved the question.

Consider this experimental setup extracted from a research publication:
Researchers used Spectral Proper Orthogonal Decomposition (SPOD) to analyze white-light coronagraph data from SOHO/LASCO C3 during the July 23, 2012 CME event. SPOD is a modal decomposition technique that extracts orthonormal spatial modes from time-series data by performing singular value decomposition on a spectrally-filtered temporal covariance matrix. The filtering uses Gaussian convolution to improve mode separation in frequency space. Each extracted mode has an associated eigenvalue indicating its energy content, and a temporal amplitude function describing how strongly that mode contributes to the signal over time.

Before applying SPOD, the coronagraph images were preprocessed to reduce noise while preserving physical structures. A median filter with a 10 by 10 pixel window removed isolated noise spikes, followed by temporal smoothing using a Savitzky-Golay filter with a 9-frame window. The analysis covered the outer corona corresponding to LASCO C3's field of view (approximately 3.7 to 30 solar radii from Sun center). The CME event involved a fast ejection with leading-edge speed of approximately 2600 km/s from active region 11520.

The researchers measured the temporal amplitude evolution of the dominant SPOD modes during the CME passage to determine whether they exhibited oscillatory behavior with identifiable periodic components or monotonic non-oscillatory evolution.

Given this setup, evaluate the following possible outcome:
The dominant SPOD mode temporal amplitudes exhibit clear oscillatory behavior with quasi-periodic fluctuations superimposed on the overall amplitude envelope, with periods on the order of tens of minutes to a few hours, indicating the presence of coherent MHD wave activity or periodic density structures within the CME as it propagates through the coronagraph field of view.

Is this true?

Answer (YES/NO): YES